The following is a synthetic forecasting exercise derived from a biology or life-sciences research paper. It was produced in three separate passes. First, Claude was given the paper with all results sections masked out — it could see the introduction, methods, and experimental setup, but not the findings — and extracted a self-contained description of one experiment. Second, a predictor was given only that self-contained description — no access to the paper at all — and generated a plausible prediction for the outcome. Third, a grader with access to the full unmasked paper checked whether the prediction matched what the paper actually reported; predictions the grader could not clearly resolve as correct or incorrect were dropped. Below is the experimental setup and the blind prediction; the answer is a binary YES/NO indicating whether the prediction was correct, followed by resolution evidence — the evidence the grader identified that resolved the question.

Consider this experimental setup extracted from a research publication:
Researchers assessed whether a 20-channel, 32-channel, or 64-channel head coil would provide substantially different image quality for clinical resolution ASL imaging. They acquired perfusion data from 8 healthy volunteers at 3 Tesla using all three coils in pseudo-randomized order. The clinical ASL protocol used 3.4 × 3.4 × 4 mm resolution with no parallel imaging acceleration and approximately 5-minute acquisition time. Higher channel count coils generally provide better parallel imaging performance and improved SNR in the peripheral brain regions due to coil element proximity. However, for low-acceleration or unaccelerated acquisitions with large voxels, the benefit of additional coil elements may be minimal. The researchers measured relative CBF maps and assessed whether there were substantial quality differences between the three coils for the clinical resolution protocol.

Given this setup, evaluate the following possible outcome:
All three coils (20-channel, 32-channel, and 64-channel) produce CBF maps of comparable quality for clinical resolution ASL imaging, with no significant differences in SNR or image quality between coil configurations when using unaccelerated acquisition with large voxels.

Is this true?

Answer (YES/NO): NO